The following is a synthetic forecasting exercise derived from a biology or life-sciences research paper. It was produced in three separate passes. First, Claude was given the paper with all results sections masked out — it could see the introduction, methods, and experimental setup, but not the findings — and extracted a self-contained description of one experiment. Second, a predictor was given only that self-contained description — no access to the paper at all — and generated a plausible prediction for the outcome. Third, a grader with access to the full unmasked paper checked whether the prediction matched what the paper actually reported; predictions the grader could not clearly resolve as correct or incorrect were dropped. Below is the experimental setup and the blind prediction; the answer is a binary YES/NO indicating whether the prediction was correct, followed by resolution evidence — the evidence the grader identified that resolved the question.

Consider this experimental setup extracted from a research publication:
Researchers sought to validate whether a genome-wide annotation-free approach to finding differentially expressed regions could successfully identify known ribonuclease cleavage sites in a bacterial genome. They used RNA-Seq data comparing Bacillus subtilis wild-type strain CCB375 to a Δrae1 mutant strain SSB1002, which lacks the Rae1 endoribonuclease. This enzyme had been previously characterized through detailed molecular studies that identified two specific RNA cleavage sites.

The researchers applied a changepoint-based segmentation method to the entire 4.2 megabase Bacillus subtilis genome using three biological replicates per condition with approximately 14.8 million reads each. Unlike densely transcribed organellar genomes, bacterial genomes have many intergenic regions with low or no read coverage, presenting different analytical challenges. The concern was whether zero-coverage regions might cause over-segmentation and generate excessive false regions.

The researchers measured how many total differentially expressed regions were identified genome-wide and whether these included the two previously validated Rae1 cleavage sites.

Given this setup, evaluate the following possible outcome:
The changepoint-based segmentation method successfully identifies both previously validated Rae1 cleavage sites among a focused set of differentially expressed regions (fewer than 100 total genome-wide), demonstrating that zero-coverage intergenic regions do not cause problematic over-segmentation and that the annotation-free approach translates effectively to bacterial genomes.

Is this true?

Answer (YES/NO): NO